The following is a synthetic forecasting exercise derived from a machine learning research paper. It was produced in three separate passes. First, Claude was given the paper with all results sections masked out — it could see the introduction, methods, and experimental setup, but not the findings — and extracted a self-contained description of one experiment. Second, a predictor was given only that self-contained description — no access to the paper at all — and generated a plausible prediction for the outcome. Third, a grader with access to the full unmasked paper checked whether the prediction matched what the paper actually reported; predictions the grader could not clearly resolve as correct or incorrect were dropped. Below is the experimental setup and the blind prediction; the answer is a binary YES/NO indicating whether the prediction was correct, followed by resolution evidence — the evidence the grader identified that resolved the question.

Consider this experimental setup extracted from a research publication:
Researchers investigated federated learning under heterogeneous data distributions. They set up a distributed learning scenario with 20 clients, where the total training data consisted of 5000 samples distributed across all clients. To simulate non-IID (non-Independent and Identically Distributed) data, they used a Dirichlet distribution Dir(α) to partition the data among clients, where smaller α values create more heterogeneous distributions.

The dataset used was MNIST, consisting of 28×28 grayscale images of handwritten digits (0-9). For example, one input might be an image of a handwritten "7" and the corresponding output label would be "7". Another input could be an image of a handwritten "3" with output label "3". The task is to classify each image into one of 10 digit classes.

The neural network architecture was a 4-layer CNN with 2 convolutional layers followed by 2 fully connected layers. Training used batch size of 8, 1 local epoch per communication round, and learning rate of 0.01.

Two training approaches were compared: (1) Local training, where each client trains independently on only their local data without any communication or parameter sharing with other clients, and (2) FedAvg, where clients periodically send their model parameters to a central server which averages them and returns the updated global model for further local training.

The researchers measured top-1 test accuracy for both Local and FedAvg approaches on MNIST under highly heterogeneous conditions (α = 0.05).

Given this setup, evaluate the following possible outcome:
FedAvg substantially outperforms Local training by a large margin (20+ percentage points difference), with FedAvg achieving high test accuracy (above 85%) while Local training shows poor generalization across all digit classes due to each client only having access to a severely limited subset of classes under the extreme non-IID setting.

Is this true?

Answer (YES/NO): NO